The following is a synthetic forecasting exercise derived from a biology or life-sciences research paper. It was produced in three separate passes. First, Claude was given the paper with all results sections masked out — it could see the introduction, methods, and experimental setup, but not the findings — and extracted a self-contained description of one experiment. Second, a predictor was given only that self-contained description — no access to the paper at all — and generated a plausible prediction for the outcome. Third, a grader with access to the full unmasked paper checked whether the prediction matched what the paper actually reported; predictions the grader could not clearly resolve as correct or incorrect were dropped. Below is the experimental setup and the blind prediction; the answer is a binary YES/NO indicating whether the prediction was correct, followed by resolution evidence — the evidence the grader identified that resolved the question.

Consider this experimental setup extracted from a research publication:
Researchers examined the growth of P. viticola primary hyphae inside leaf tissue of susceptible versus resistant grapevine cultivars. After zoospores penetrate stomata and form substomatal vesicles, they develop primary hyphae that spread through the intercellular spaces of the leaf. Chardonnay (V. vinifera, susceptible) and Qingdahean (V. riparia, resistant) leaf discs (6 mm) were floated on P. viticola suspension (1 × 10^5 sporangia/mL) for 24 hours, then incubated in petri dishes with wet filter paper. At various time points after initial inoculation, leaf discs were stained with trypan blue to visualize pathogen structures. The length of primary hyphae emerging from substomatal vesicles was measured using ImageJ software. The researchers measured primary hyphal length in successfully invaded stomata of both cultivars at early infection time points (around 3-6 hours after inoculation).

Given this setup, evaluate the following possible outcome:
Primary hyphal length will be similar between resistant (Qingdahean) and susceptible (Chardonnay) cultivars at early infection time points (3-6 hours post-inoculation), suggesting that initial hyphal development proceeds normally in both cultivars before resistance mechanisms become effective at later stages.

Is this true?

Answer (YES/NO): NO